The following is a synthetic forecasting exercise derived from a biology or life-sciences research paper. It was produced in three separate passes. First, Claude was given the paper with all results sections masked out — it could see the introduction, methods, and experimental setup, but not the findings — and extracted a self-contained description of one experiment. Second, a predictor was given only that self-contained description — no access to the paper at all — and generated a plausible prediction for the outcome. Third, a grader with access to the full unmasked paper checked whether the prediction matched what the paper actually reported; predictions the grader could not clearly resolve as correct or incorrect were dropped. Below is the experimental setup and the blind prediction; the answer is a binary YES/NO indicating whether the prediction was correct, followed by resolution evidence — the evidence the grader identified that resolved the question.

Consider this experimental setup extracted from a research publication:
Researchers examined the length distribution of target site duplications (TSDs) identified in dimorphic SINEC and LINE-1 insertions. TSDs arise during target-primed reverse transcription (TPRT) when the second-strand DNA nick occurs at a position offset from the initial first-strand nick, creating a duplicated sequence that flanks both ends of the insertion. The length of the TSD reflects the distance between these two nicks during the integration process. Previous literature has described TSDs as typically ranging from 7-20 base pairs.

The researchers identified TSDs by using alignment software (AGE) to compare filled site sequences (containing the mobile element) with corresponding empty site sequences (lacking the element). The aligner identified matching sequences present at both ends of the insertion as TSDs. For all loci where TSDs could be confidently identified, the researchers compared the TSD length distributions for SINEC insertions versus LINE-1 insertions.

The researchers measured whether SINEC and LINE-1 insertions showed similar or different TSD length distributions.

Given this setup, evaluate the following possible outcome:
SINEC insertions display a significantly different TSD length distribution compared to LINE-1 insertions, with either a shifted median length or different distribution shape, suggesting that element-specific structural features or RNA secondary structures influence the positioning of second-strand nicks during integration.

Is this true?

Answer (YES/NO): NO